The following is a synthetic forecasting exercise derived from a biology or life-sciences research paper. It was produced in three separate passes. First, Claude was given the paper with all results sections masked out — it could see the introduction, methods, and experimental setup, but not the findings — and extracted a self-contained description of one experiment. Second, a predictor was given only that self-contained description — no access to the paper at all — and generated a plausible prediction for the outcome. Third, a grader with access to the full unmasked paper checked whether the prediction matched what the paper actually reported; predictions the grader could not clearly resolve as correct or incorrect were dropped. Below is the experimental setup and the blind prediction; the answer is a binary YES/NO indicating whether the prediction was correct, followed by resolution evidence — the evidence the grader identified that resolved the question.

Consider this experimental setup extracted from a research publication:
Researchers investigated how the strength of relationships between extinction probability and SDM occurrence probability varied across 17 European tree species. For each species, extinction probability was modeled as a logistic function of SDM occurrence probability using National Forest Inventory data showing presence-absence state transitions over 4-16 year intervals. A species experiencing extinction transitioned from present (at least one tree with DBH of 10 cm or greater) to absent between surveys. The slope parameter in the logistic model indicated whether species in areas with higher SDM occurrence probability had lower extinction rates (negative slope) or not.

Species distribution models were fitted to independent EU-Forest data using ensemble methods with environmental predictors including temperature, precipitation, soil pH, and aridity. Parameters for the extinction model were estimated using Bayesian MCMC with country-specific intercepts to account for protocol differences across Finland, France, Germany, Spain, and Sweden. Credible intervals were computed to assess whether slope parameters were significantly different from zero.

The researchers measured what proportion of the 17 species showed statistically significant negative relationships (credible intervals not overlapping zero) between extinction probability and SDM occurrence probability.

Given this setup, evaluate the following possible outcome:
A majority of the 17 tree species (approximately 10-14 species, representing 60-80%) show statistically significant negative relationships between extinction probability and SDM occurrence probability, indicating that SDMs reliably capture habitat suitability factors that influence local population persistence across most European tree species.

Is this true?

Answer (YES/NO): NO